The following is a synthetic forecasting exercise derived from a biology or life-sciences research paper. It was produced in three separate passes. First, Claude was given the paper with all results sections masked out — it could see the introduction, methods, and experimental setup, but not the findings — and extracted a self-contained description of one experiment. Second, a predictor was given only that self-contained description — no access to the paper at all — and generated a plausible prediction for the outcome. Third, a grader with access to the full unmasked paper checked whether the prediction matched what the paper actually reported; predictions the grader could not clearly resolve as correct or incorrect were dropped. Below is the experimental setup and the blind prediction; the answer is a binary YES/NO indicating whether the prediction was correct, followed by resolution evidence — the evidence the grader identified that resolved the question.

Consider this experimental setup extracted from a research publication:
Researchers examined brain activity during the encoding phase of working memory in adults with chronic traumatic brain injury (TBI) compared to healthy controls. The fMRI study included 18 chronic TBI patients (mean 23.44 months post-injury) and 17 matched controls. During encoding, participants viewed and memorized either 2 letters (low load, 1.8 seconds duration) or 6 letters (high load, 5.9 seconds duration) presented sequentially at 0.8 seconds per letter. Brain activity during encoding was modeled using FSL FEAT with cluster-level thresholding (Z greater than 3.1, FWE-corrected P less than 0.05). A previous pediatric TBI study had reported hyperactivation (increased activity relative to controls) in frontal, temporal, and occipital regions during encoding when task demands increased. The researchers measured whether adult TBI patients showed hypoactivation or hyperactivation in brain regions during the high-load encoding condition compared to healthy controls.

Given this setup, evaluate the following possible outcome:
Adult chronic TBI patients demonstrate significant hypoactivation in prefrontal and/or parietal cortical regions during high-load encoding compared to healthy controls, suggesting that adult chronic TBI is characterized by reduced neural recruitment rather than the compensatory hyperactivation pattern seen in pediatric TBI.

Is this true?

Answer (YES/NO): NO